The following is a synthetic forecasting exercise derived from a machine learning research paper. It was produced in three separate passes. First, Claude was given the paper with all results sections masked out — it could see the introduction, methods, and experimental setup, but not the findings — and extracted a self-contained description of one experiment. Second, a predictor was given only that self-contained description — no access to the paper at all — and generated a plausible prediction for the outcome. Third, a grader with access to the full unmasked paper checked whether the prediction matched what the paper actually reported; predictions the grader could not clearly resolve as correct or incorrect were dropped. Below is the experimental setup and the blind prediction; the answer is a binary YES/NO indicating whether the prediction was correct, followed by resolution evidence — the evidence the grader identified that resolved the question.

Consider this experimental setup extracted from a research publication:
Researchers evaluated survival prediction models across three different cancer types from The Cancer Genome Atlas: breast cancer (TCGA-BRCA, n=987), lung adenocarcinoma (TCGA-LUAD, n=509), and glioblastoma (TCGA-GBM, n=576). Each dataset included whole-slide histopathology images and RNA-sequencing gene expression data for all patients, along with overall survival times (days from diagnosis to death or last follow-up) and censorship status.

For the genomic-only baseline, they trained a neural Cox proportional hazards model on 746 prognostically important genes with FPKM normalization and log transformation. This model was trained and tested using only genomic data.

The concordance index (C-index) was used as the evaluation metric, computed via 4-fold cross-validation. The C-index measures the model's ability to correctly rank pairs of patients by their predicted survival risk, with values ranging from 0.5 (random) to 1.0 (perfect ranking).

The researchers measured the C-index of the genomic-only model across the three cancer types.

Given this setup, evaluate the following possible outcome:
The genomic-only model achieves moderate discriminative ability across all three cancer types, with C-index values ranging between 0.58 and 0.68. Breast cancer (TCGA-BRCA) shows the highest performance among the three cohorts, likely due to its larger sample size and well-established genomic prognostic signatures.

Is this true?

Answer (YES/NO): NO